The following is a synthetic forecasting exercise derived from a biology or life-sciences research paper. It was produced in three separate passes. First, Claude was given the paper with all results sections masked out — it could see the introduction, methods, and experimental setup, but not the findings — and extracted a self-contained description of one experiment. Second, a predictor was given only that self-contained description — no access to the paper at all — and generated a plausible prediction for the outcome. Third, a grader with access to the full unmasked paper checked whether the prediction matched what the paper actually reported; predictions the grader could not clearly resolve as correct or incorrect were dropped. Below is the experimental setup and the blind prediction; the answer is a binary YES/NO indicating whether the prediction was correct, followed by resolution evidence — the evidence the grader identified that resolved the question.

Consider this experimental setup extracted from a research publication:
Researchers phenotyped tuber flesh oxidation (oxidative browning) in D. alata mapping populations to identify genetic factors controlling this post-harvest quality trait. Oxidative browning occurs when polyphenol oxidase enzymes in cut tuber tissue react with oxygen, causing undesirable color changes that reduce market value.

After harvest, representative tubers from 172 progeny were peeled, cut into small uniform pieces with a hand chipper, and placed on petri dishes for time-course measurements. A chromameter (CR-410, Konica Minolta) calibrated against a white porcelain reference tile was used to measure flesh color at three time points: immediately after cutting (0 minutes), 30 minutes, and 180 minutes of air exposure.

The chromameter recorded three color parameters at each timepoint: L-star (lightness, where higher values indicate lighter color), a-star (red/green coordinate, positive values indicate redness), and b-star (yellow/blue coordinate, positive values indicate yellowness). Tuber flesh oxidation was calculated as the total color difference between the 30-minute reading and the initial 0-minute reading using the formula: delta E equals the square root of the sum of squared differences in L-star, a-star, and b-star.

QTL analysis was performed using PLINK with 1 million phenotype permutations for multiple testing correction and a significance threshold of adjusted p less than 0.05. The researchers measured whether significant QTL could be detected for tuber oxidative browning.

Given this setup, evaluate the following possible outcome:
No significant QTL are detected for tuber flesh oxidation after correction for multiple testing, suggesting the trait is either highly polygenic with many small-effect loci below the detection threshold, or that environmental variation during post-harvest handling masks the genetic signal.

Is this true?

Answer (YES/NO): NO